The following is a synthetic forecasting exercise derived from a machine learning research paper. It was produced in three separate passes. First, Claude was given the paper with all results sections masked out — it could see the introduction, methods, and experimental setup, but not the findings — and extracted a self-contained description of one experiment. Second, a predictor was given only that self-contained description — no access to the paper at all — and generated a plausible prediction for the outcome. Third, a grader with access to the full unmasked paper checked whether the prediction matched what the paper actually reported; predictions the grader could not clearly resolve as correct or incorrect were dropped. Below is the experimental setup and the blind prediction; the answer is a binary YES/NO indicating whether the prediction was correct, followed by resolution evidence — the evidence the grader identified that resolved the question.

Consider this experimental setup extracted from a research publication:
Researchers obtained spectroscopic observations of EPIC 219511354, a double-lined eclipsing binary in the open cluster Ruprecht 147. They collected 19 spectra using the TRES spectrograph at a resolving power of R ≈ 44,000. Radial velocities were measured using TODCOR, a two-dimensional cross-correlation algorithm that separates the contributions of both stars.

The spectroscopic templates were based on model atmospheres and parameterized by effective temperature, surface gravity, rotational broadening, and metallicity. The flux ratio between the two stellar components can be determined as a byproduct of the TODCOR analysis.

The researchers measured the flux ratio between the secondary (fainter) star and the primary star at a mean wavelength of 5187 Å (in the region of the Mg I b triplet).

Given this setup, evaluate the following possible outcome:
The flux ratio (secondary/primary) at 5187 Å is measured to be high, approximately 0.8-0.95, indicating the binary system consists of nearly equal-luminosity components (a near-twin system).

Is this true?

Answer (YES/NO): NO